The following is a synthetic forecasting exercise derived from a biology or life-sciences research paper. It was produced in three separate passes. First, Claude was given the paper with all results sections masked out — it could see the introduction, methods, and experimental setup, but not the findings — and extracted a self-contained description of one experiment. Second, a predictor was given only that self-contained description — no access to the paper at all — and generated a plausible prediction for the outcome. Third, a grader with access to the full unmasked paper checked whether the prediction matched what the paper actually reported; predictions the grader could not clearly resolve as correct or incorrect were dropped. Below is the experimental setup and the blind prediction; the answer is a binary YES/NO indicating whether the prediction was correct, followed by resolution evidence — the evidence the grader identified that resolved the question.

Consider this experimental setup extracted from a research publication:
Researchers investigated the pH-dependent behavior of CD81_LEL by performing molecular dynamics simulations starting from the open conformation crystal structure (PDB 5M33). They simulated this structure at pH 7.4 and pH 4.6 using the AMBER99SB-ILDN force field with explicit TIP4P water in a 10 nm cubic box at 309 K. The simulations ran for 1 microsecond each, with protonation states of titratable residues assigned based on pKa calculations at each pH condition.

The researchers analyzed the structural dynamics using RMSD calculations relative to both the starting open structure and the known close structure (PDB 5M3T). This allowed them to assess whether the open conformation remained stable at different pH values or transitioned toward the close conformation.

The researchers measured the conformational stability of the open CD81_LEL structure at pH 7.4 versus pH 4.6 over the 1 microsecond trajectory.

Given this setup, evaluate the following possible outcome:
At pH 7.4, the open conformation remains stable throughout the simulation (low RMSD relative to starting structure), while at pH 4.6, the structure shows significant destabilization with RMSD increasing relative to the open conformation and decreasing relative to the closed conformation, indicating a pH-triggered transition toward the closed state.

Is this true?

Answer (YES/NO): NO